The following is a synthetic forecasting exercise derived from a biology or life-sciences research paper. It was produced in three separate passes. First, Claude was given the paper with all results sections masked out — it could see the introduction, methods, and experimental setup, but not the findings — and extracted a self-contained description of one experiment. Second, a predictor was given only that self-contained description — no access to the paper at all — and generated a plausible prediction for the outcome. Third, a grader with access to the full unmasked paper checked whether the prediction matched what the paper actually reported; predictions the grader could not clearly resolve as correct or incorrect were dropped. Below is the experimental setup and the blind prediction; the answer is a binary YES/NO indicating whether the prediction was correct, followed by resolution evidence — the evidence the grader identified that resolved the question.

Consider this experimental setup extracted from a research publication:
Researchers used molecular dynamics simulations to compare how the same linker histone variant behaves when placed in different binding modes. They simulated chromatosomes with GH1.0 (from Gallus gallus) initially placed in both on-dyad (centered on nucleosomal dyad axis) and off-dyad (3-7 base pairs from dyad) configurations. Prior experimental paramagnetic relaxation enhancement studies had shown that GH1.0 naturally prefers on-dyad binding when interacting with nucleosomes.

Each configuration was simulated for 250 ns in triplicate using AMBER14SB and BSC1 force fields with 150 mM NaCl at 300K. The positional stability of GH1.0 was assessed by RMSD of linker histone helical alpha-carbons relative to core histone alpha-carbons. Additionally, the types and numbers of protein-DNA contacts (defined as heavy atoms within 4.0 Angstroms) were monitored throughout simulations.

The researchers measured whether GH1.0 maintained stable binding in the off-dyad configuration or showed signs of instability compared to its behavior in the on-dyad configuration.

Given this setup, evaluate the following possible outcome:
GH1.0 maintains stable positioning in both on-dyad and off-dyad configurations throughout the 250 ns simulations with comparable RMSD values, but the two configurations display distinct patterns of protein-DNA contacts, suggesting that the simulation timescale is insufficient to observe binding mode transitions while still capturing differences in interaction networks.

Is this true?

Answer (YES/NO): NO